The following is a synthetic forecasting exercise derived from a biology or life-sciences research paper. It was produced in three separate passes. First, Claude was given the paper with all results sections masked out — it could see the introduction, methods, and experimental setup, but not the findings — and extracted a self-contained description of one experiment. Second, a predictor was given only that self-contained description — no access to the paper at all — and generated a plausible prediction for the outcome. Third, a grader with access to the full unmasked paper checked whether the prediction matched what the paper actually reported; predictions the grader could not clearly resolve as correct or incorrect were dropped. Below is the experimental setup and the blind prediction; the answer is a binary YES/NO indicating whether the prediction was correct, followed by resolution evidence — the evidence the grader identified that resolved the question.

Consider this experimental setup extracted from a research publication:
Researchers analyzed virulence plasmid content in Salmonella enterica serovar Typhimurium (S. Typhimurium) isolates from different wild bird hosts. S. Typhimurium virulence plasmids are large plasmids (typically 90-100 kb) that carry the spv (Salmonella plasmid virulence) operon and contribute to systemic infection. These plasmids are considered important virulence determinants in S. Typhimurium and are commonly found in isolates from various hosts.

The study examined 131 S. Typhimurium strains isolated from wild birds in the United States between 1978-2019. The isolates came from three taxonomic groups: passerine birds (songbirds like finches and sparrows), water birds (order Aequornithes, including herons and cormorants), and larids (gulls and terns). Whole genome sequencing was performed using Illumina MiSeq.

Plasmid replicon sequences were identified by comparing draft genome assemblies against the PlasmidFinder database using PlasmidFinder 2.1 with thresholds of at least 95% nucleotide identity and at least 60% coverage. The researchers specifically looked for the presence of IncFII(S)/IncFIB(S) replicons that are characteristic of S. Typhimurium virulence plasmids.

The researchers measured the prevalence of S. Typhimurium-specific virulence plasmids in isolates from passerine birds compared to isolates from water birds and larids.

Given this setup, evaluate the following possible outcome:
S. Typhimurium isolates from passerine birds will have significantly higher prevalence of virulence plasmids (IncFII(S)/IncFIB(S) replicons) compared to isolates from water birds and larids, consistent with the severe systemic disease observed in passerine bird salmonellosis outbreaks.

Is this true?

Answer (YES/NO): NO